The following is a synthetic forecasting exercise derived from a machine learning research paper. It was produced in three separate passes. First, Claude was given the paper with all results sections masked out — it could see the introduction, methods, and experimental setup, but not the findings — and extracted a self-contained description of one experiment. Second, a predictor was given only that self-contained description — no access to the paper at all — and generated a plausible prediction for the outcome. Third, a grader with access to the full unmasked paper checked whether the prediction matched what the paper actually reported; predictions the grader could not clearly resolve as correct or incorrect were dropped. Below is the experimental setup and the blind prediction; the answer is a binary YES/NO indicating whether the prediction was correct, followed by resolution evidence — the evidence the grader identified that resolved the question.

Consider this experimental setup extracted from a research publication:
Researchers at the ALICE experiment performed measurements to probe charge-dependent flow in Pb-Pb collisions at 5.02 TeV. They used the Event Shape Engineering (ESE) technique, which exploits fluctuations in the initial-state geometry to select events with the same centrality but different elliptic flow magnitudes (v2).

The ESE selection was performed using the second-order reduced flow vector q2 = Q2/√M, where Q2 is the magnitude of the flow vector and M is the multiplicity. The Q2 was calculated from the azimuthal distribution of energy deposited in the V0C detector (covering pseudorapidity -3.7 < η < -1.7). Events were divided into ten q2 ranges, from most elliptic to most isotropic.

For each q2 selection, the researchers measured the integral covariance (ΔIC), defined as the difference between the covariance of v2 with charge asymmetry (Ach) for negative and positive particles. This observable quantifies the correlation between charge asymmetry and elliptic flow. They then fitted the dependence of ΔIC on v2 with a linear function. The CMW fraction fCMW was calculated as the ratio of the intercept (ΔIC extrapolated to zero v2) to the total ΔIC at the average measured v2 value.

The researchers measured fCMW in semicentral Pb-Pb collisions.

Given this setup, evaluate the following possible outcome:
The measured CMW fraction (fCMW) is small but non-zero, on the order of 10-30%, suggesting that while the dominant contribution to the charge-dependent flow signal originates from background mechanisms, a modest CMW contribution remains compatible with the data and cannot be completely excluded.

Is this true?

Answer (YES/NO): NO